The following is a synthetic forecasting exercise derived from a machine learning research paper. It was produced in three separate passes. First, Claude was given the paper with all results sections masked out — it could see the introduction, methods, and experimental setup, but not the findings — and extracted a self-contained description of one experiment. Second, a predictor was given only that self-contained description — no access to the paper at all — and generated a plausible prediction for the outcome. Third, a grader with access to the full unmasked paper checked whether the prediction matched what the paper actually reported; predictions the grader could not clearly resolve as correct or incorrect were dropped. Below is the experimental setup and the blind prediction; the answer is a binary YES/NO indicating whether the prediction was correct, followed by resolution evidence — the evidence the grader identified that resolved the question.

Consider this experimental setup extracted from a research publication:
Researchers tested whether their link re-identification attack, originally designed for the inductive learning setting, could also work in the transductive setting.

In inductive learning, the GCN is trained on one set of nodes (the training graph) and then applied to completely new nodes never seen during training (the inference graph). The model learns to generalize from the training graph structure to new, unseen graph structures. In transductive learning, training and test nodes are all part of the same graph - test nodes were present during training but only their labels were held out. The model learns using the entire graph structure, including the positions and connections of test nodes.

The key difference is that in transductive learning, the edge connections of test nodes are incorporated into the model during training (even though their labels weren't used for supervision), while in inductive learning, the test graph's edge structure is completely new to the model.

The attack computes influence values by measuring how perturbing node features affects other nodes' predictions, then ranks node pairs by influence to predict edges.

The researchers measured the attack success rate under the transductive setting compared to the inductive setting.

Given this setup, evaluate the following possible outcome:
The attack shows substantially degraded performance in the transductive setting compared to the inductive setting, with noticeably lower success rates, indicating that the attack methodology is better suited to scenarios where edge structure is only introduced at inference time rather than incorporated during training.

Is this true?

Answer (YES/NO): NO